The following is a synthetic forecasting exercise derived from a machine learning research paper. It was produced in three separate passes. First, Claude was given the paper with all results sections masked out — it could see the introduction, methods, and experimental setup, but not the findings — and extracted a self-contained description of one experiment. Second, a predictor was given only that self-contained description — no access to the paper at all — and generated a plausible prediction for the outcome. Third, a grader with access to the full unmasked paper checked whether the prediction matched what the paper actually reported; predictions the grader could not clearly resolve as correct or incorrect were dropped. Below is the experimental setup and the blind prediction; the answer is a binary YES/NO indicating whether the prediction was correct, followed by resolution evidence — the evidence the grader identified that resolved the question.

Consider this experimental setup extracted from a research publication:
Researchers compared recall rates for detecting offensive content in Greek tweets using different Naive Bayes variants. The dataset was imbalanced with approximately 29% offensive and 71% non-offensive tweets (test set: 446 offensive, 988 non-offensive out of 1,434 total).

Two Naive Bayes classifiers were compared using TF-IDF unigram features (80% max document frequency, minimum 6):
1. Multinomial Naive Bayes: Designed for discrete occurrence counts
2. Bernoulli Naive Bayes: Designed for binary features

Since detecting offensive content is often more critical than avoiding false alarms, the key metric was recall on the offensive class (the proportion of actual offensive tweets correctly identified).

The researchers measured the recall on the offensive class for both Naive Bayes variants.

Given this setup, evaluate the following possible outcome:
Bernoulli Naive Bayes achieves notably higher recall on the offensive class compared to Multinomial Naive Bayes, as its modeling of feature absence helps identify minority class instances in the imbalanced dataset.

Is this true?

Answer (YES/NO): YES